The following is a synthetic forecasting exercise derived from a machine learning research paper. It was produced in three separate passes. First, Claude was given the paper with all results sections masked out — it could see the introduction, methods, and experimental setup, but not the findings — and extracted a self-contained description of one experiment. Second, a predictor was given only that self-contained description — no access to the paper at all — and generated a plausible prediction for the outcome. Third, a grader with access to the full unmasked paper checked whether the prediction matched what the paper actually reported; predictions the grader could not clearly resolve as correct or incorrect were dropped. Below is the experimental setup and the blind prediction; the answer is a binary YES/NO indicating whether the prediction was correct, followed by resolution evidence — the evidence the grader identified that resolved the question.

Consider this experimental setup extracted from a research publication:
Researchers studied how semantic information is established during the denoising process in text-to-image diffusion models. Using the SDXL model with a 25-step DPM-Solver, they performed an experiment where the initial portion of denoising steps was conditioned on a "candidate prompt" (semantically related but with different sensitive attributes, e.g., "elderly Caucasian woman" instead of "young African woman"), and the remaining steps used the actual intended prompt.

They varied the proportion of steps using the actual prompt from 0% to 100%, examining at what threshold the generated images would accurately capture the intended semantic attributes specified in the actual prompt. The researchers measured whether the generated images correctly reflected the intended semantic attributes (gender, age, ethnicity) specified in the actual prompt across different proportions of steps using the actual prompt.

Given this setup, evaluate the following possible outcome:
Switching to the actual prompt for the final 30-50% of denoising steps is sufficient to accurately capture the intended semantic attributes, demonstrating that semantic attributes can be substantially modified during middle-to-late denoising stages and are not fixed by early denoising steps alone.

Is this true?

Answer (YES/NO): NO